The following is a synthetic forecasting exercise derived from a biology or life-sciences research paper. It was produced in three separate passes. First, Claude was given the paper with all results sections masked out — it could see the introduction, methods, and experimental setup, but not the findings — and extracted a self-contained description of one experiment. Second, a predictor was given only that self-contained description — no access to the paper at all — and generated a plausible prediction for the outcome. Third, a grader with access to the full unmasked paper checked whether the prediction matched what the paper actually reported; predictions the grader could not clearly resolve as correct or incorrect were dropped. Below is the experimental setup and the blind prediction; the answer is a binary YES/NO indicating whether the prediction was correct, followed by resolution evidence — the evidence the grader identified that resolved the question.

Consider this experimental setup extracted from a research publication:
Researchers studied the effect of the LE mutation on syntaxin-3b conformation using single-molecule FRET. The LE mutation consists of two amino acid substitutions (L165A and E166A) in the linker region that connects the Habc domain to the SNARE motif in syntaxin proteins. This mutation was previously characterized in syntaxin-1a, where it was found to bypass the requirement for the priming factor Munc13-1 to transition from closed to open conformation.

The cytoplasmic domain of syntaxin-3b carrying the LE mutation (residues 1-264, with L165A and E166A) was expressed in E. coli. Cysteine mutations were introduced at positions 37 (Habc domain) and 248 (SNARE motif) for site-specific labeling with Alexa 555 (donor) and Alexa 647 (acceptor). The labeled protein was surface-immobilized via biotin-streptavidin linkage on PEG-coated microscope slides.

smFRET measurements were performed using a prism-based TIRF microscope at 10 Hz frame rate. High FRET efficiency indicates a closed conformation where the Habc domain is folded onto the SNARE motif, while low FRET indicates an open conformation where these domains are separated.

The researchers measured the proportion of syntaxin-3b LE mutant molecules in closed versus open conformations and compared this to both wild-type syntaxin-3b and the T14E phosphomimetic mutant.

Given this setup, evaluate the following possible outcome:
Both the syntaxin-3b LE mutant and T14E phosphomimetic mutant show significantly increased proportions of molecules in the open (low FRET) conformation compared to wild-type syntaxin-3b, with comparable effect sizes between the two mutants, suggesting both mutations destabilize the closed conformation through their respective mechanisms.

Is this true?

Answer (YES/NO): NO